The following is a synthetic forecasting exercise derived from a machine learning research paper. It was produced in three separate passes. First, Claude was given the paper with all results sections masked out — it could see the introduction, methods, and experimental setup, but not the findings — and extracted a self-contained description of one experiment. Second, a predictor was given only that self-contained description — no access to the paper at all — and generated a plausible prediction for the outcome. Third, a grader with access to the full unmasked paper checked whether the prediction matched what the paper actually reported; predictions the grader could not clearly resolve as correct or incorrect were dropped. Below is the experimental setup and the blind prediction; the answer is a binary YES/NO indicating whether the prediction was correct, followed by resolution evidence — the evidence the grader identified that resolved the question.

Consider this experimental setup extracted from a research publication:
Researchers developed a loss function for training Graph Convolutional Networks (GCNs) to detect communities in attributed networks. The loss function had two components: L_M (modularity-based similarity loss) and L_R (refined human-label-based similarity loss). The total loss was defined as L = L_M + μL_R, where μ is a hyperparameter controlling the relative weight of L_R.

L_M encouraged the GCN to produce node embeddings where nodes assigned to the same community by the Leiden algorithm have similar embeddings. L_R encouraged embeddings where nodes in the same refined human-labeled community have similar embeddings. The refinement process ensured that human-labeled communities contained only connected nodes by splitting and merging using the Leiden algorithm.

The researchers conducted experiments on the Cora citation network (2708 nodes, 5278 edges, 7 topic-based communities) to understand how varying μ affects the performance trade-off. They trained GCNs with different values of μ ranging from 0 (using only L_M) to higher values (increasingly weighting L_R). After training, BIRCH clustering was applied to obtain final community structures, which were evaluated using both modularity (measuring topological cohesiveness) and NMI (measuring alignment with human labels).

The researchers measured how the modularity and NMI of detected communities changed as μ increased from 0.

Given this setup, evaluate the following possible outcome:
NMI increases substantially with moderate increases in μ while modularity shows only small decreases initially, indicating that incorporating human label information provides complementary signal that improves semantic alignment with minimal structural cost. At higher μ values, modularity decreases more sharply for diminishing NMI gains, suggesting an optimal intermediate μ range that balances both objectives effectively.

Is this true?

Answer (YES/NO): YES